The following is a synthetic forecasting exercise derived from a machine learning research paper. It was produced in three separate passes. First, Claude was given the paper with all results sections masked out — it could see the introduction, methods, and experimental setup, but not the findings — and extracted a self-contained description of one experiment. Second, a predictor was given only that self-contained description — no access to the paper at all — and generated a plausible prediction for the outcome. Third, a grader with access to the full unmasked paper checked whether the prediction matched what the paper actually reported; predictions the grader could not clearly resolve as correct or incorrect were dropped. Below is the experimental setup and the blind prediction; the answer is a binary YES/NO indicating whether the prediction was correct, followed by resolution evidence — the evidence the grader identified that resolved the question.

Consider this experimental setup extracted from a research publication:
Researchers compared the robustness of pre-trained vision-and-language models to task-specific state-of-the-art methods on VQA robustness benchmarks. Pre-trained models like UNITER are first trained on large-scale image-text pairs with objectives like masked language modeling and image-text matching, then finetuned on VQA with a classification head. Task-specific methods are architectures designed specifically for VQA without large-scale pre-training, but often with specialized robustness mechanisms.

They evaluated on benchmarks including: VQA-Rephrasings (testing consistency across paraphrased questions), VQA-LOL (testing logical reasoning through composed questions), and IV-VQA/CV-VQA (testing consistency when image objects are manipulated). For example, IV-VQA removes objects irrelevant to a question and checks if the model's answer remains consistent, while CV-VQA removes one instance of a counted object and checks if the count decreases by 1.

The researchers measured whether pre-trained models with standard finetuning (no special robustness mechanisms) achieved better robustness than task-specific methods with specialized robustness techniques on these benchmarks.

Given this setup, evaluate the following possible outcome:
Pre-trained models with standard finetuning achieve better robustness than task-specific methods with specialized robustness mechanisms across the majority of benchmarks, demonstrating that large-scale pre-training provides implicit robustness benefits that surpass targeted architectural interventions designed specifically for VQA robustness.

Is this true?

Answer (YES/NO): YES